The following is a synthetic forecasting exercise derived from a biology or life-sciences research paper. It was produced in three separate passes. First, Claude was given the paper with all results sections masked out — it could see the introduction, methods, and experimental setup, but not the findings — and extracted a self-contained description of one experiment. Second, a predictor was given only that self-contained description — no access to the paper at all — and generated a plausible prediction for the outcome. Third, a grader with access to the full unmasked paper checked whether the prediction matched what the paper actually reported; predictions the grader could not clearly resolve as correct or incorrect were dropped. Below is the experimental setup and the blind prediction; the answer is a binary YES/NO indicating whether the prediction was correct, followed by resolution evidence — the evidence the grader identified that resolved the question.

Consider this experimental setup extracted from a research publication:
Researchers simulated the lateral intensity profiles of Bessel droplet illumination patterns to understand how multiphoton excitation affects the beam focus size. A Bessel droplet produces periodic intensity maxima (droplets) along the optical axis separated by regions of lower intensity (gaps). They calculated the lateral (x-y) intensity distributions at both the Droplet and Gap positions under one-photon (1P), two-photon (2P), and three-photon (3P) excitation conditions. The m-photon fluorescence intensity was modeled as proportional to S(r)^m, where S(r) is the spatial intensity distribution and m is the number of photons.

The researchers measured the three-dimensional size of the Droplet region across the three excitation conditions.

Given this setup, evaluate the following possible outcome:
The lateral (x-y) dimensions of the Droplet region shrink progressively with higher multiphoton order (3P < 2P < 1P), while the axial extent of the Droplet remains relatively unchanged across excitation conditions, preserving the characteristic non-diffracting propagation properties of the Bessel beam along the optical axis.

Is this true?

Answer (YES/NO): NO